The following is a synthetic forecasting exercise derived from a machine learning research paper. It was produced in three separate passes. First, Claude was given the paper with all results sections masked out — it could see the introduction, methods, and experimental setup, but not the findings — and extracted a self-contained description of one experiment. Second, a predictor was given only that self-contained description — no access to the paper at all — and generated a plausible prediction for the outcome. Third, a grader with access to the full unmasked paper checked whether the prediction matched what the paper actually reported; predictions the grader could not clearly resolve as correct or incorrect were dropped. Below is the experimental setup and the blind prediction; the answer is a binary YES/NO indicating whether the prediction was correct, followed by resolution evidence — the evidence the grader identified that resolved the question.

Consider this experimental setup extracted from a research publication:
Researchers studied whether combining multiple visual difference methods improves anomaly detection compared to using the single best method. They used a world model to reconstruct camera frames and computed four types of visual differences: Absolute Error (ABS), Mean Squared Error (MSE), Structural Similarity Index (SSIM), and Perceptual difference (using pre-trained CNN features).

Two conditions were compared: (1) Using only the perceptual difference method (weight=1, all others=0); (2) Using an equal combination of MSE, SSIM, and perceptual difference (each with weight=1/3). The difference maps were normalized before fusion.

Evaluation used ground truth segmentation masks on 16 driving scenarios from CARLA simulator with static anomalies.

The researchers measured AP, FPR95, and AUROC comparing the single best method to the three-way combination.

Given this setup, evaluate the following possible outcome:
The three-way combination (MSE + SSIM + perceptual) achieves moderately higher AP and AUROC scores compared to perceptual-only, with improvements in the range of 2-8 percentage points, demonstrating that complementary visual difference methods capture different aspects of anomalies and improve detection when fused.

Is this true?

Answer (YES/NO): NO